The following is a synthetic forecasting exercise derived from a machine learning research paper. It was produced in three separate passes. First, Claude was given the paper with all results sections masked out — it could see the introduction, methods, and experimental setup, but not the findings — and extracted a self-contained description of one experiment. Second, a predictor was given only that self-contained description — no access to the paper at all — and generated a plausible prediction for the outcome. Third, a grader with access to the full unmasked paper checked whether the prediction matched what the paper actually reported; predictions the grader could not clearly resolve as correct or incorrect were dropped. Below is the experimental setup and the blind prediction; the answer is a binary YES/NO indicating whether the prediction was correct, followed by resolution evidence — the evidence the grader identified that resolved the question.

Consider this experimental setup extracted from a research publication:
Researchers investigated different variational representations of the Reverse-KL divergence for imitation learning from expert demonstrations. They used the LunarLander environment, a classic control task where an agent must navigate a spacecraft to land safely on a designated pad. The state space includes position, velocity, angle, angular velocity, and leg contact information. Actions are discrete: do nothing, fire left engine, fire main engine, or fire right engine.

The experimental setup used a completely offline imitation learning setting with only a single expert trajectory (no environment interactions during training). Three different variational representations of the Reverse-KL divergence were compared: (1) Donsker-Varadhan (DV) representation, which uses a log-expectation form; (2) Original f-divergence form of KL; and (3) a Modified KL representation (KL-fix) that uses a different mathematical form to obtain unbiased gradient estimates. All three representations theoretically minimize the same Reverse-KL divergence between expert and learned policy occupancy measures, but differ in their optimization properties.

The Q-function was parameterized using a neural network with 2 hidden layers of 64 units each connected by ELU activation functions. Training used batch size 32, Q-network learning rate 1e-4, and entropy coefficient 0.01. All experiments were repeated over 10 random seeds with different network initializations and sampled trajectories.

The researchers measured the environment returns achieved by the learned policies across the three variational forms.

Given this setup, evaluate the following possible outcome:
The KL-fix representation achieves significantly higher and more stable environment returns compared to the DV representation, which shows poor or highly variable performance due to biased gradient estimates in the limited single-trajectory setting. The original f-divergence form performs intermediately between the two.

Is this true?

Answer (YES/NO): NO